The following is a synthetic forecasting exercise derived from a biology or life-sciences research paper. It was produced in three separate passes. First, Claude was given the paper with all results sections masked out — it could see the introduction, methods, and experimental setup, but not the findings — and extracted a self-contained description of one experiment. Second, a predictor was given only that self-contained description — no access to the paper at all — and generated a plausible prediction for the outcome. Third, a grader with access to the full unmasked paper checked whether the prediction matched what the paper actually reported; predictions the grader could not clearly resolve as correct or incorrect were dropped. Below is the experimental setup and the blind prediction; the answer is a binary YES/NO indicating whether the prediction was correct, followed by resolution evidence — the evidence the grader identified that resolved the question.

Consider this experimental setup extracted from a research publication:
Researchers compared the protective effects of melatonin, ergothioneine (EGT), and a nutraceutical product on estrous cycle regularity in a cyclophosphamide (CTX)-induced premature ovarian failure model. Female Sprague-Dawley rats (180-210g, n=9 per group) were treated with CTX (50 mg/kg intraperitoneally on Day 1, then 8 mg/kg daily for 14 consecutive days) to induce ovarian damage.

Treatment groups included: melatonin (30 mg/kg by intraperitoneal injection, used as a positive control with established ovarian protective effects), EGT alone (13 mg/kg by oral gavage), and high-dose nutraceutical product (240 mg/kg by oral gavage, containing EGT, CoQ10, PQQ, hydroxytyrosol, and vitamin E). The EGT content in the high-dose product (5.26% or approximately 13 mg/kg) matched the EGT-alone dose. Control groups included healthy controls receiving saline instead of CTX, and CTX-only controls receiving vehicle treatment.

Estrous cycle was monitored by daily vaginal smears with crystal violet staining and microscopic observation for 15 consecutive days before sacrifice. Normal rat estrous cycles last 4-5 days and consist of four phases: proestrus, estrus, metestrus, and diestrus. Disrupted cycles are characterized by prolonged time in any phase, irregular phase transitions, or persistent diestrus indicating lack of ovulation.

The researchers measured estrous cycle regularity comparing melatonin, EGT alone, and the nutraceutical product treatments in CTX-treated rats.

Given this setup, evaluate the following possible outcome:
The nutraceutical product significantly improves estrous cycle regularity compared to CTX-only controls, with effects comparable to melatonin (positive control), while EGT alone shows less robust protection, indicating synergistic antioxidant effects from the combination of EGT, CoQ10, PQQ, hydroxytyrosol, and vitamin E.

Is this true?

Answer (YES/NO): NO